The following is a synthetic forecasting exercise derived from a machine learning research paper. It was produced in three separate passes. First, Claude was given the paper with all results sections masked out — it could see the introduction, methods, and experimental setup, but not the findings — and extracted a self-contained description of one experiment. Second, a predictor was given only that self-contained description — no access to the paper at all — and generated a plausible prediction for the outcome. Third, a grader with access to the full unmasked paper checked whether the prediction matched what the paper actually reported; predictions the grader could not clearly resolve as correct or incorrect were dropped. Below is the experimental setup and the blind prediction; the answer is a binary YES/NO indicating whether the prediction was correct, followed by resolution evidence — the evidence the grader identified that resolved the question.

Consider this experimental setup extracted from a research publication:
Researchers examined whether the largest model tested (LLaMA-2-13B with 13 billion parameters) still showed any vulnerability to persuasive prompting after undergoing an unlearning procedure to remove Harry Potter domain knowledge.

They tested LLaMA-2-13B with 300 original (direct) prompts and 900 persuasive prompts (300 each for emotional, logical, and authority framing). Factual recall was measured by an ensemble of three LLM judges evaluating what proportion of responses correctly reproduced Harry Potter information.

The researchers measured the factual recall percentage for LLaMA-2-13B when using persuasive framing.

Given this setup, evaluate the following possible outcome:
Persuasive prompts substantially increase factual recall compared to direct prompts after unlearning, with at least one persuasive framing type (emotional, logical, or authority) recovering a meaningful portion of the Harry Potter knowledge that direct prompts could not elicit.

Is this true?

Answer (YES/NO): NO